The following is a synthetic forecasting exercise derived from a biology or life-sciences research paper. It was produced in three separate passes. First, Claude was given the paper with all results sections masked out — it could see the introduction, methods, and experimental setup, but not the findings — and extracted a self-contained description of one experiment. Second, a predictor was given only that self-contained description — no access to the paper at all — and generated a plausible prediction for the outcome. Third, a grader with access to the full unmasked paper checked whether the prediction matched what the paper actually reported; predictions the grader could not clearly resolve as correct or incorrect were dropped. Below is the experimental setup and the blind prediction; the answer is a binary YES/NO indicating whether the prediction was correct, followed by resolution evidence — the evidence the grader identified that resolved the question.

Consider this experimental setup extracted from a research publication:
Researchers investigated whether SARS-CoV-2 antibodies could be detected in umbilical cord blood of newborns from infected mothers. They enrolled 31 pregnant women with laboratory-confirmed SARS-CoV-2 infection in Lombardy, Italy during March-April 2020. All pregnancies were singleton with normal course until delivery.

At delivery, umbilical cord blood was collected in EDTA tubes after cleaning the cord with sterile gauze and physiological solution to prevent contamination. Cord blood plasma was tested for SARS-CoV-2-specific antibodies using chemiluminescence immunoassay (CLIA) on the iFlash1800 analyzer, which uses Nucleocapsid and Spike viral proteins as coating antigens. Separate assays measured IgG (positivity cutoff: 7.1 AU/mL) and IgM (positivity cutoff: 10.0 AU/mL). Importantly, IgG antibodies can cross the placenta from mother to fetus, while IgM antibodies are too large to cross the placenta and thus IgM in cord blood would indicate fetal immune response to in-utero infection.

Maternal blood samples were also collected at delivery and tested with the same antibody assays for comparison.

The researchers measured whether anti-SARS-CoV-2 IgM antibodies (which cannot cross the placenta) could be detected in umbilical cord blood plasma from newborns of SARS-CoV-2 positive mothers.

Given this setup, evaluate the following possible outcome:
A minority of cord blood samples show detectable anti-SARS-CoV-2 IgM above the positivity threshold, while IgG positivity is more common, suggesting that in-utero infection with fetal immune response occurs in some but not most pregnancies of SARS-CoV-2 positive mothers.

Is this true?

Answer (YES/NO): YES